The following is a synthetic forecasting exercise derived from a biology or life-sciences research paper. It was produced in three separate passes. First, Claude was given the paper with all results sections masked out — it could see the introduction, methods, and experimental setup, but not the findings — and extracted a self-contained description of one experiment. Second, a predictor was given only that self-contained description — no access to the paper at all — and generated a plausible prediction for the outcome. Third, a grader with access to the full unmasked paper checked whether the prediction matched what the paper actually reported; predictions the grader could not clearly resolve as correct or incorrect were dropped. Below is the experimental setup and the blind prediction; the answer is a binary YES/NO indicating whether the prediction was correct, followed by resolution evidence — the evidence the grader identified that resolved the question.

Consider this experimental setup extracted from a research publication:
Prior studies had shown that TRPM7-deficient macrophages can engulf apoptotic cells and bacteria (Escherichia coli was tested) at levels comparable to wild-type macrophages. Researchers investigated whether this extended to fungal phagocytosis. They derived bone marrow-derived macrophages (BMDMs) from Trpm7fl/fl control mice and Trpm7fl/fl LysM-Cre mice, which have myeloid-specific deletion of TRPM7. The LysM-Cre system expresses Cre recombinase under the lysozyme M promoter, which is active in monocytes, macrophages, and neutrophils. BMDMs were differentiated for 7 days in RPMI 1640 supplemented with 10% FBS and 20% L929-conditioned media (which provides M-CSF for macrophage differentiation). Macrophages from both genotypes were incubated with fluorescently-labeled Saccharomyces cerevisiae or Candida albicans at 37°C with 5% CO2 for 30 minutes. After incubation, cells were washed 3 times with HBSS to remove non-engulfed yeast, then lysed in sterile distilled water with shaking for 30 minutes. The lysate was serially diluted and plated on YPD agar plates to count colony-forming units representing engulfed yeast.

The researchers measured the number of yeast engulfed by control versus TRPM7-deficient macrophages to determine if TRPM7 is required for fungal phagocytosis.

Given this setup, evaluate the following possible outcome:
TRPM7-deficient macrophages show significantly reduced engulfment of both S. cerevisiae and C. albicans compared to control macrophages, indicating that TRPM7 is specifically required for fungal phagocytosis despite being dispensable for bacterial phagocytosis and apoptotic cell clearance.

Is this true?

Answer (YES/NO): YES